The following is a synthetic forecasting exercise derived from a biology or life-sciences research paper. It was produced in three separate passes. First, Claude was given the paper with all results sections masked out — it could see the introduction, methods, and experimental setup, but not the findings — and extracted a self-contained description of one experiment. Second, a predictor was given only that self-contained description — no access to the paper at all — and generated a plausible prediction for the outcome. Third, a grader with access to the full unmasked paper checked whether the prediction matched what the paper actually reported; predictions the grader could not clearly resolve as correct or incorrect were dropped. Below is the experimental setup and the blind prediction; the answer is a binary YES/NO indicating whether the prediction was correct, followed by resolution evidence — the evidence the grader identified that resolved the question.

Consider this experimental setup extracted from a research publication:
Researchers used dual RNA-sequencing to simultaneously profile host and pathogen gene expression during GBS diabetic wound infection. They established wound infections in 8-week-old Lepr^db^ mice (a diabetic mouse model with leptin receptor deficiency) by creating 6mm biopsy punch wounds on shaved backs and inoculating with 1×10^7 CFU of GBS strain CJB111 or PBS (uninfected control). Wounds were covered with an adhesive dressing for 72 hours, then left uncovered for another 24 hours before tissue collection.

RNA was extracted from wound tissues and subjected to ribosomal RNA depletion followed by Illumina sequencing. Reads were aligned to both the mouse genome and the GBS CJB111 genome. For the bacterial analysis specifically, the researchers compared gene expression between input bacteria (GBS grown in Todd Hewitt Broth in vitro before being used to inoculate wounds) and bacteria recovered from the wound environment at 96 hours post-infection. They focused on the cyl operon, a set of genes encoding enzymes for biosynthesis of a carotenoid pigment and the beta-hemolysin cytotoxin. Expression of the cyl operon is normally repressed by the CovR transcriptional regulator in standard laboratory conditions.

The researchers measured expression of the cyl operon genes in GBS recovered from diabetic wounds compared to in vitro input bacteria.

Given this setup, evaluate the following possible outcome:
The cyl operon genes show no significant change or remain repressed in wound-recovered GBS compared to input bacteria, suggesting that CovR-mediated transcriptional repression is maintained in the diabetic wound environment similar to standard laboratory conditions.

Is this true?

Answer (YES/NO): NO